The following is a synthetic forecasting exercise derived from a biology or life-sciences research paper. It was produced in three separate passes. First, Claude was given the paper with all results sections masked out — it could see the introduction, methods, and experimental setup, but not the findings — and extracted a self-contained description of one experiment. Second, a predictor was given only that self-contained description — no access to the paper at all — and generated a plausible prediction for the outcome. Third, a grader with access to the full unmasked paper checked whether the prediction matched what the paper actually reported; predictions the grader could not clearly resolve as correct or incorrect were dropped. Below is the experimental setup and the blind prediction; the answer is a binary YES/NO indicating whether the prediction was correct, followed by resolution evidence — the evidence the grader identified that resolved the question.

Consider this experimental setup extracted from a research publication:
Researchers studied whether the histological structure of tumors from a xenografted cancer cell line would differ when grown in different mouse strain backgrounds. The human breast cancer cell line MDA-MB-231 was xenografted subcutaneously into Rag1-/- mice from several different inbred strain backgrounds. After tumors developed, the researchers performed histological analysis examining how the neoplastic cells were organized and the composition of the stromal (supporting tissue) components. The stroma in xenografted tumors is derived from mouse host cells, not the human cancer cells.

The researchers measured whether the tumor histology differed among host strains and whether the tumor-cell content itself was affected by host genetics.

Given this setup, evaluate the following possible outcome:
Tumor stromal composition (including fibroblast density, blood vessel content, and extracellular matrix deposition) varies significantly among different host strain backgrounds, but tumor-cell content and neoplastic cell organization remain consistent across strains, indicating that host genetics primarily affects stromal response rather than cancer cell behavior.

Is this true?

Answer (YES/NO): YES